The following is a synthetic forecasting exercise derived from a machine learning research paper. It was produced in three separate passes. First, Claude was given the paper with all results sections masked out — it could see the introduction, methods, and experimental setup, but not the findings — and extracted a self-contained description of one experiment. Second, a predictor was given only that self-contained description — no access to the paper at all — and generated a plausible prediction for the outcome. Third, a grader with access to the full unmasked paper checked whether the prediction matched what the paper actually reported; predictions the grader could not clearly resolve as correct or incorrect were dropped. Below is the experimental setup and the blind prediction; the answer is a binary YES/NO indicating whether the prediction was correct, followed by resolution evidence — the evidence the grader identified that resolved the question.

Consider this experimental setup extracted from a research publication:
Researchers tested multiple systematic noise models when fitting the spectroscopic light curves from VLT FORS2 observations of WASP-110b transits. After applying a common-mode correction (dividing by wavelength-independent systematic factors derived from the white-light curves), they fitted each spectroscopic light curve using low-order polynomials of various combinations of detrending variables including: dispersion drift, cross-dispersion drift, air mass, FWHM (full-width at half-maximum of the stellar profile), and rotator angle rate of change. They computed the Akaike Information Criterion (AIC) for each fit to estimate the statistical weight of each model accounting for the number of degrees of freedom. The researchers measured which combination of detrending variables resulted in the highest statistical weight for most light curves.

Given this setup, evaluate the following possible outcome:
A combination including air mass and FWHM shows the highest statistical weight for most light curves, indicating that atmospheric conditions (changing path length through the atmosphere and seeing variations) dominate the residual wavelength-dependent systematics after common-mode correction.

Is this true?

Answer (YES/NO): YES